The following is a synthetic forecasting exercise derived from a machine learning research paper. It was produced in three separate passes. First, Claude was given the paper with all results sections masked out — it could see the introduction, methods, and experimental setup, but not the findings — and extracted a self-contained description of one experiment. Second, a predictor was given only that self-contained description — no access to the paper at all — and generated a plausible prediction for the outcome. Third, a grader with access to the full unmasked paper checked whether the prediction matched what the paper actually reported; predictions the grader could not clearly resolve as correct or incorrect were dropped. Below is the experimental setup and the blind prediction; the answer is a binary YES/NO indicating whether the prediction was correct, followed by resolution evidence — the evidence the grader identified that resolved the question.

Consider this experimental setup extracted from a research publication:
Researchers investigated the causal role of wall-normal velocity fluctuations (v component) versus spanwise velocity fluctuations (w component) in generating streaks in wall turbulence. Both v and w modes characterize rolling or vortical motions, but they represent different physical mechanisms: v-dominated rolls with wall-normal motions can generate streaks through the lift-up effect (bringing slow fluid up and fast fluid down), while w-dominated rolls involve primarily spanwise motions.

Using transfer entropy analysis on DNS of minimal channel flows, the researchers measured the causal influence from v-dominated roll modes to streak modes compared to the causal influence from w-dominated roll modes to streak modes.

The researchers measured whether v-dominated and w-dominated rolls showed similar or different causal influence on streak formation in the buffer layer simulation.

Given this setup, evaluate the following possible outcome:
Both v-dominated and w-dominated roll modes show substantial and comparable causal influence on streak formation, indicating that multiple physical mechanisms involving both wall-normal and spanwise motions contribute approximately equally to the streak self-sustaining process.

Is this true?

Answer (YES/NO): NO